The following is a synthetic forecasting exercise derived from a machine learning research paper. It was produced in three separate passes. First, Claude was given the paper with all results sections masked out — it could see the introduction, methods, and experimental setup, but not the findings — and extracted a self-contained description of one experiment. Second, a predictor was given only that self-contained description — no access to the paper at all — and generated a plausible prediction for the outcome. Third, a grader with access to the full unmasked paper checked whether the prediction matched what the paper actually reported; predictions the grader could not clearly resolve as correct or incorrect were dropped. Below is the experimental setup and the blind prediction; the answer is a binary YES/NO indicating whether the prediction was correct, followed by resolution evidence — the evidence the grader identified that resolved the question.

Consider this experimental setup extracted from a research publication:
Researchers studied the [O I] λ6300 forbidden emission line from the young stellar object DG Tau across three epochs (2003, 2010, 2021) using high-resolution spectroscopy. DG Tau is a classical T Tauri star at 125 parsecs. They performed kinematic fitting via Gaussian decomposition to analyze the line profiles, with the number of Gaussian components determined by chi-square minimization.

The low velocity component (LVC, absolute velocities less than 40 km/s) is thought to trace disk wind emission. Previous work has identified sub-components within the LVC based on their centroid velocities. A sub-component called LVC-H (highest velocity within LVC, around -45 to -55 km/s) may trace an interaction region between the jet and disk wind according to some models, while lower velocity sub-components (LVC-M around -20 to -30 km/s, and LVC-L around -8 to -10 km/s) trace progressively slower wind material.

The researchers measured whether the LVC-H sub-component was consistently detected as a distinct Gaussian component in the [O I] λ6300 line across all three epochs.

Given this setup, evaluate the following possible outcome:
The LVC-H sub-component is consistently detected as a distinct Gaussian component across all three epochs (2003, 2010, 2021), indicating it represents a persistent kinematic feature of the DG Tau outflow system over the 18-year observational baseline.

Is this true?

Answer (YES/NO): NO